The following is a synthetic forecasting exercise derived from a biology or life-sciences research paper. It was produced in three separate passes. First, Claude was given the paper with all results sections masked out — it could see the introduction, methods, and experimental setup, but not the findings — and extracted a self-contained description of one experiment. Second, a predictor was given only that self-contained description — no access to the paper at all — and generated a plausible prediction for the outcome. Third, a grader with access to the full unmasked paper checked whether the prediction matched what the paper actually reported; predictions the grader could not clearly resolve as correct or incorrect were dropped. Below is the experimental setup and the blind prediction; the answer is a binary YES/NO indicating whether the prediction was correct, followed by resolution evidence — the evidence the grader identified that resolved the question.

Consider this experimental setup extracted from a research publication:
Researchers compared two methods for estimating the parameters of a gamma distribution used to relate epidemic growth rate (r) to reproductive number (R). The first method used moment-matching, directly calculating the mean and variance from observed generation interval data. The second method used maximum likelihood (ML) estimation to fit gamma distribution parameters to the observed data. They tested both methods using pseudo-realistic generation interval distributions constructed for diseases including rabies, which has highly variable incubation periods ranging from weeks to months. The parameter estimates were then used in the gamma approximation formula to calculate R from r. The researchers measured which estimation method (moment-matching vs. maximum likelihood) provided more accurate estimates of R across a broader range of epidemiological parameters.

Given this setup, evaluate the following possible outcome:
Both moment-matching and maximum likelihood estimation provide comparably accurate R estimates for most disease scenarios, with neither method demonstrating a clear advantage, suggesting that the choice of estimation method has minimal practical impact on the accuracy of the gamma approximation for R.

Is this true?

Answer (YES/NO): NO